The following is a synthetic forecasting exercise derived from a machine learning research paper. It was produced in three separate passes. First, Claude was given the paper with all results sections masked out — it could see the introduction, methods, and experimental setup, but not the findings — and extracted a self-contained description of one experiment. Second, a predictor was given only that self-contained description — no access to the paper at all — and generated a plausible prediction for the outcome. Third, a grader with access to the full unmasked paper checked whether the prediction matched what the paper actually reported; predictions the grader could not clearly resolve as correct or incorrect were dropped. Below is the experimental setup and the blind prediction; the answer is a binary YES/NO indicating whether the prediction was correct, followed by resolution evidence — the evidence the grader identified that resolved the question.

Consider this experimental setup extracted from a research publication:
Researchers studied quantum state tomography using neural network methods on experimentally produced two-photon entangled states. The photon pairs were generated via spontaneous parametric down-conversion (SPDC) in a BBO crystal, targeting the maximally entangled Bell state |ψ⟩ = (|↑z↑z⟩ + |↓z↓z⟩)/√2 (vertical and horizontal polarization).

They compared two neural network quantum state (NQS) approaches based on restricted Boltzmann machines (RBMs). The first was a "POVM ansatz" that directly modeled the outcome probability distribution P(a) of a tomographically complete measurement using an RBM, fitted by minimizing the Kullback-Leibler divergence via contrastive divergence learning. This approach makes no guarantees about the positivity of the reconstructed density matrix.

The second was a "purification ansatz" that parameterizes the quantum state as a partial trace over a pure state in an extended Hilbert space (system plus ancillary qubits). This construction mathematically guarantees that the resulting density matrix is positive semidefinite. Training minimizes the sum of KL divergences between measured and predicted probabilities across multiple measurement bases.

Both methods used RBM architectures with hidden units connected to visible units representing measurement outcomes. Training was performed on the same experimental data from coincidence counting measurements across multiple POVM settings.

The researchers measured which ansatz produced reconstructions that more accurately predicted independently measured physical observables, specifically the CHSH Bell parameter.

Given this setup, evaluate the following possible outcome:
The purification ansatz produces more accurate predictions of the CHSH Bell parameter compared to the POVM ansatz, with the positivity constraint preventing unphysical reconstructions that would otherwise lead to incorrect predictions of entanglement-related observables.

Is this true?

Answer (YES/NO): YES